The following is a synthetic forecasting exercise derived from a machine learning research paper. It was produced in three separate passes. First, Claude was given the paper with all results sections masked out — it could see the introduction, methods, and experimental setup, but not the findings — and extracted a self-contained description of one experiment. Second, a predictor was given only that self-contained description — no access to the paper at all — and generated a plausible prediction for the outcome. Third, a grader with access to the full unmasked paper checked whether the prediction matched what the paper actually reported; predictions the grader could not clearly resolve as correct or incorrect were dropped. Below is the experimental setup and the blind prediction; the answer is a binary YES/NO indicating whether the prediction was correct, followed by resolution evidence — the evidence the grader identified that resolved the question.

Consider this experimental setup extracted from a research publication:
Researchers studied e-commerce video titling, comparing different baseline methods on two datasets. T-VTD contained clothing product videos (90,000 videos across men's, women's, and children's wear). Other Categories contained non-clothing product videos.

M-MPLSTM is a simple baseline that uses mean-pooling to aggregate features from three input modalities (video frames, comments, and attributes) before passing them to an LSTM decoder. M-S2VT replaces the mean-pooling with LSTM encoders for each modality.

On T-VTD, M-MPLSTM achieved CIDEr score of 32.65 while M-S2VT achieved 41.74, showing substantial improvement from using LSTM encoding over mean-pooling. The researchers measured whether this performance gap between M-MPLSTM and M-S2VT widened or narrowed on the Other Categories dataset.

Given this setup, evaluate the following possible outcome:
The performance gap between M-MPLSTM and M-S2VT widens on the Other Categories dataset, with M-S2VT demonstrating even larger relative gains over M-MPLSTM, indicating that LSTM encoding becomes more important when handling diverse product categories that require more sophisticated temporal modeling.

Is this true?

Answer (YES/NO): YES